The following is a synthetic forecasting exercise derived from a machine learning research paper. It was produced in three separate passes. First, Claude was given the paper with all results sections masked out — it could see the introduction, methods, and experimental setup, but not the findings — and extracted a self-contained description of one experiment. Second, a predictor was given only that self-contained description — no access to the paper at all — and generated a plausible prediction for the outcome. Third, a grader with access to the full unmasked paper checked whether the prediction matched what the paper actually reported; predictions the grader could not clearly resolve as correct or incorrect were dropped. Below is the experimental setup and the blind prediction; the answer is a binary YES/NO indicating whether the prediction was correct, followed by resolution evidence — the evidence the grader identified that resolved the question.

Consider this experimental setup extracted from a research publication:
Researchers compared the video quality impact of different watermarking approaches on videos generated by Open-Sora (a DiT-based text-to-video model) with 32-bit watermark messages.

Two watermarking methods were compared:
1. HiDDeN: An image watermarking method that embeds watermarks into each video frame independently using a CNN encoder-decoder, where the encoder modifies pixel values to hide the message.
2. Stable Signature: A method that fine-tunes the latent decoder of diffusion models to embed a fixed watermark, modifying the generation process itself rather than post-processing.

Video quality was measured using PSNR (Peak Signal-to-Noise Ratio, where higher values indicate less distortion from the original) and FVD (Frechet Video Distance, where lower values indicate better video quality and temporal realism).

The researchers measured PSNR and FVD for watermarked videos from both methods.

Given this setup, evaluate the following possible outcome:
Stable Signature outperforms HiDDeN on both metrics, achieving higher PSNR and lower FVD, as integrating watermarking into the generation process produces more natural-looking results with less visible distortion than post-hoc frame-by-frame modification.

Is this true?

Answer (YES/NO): NO